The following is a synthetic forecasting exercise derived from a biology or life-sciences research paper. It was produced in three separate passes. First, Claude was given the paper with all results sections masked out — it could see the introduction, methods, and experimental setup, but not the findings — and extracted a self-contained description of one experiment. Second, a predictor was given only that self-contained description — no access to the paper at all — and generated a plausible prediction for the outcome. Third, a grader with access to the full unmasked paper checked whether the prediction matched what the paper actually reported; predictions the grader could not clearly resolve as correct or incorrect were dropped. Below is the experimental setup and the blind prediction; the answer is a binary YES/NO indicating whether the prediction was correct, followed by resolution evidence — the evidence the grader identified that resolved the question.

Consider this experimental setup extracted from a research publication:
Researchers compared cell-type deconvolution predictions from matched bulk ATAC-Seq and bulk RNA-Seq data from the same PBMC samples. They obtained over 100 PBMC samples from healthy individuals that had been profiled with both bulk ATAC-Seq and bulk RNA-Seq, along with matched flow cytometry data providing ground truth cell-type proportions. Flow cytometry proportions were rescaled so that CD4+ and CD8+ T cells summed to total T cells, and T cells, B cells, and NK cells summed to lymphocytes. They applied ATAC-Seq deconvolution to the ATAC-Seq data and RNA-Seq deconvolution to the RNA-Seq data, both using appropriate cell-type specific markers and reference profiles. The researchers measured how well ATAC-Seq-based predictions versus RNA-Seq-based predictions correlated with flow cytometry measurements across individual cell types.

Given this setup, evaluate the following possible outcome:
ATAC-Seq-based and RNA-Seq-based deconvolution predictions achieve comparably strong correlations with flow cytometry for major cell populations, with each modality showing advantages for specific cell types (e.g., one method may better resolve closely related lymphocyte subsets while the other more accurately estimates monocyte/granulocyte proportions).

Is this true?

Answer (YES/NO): YES